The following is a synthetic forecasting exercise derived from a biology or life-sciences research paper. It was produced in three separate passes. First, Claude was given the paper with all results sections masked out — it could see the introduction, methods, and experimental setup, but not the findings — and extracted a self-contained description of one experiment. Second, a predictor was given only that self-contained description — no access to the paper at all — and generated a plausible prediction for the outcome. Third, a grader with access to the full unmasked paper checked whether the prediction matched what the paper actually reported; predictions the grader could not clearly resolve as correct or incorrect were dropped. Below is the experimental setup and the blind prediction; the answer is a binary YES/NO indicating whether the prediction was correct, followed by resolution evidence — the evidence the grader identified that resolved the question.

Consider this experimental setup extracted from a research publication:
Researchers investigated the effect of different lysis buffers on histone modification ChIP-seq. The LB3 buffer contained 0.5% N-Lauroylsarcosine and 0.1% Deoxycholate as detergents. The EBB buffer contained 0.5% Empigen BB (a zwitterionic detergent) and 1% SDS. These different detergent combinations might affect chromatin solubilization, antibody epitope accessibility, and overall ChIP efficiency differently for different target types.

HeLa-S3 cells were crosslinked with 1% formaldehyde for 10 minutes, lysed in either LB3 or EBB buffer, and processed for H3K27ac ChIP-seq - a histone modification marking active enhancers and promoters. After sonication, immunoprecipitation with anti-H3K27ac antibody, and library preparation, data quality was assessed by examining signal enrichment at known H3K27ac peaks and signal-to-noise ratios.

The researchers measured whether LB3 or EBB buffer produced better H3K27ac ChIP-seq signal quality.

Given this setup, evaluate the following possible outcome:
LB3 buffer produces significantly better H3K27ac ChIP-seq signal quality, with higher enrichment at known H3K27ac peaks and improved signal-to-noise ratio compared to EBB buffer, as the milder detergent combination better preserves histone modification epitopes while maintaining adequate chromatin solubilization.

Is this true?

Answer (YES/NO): YES